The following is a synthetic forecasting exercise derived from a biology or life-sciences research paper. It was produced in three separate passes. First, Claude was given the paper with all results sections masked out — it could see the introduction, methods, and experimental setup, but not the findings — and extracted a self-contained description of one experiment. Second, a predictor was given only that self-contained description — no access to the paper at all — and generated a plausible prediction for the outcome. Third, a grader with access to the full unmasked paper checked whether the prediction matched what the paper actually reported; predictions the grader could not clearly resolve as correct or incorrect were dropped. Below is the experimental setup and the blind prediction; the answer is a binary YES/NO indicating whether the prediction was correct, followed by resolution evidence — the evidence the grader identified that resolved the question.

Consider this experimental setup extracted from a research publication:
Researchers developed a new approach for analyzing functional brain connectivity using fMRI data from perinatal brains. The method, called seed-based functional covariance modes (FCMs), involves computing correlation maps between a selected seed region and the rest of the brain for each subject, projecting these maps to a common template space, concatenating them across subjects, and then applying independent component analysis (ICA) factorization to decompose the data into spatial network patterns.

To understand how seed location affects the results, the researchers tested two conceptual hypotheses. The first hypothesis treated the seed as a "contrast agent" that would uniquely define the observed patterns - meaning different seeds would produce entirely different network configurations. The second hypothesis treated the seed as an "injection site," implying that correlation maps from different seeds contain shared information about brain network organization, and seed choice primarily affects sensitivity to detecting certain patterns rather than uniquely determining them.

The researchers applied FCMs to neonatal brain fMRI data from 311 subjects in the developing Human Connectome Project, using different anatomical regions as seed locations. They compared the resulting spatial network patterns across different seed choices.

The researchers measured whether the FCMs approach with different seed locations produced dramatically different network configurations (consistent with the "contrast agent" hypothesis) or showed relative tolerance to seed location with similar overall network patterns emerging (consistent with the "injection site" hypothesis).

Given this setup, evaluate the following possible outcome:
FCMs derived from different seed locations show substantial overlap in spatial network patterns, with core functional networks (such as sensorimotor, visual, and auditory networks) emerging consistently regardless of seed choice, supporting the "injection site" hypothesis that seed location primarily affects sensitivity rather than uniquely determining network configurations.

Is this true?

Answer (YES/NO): YES